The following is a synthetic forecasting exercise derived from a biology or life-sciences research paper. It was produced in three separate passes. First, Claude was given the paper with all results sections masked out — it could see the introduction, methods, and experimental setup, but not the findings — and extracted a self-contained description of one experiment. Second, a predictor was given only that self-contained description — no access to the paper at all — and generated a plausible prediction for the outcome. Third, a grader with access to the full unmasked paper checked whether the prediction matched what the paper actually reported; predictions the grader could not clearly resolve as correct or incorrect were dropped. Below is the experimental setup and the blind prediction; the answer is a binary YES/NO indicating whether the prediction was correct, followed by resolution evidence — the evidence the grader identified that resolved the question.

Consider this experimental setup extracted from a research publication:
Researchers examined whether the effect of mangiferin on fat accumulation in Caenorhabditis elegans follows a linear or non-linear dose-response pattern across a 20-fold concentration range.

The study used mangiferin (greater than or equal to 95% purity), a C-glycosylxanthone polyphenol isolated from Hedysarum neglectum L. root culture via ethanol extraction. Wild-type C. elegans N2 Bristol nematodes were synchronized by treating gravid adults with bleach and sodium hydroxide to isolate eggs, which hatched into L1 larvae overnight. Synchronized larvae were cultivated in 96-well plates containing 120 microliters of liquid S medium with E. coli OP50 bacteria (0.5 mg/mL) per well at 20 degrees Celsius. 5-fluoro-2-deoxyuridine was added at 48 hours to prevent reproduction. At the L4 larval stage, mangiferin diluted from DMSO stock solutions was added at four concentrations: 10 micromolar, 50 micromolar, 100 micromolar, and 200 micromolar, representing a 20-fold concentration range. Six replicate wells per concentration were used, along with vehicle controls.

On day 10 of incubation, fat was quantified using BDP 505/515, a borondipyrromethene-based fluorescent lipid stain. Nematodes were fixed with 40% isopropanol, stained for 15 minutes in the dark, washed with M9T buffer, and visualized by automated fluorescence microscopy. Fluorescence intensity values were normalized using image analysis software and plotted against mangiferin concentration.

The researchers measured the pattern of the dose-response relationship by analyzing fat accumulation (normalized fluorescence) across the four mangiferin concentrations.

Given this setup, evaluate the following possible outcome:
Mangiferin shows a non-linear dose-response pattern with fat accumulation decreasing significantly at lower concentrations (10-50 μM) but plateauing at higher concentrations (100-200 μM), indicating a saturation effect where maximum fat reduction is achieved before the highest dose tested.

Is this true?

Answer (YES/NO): NO